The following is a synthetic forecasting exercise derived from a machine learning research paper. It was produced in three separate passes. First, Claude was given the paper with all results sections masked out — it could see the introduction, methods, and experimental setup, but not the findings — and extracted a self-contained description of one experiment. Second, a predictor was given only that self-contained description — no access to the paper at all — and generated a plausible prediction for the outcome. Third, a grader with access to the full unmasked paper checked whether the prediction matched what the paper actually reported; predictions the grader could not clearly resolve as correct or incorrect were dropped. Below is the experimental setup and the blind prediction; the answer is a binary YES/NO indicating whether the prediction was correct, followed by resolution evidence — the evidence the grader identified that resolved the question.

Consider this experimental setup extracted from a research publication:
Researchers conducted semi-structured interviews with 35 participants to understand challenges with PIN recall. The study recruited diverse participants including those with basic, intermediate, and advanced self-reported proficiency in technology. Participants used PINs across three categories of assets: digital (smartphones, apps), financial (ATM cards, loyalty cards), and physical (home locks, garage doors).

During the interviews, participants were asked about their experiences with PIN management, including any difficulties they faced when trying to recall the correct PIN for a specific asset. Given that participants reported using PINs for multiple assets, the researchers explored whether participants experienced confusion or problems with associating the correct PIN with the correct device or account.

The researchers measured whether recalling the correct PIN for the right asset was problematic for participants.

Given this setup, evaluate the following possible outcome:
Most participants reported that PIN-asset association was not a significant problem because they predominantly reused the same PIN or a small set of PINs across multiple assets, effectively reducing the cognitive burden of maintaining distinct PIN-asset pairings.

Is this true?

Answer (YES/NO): NO